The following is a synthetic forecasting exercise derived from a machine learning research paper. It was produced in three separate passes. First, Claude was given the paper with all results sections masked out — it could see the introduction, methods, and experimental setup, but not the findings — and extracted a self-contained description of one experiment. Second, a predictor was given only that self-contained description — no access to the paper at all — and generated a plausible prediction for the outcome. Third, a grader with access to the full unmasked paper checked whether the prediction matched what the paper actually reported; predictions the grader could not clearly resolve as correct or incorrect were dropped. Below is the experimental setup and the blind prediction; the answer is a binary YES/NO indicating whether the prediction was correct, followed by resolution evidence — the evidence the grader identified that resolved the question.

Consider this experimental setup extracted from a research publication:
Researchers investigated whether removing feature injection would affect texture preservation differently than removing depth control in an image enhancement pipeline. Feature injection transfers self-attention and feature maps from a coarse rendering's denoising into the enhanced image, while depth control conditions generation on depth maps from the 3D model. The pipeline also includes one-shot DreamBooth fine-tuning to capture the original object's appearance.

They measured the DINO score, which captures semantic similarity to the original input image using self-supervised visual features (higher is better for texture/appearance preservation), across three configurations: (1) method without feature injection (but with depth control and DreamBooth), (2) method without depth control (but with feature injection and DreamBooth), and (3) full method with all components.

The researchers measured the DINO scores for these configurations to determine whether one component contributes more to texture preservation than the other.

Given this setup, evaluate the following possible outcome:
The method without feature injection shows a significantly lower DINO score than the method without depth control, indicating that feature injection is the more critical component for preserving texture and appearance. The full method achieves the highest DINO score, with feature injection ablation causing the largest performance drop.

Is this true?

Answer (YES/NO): NO